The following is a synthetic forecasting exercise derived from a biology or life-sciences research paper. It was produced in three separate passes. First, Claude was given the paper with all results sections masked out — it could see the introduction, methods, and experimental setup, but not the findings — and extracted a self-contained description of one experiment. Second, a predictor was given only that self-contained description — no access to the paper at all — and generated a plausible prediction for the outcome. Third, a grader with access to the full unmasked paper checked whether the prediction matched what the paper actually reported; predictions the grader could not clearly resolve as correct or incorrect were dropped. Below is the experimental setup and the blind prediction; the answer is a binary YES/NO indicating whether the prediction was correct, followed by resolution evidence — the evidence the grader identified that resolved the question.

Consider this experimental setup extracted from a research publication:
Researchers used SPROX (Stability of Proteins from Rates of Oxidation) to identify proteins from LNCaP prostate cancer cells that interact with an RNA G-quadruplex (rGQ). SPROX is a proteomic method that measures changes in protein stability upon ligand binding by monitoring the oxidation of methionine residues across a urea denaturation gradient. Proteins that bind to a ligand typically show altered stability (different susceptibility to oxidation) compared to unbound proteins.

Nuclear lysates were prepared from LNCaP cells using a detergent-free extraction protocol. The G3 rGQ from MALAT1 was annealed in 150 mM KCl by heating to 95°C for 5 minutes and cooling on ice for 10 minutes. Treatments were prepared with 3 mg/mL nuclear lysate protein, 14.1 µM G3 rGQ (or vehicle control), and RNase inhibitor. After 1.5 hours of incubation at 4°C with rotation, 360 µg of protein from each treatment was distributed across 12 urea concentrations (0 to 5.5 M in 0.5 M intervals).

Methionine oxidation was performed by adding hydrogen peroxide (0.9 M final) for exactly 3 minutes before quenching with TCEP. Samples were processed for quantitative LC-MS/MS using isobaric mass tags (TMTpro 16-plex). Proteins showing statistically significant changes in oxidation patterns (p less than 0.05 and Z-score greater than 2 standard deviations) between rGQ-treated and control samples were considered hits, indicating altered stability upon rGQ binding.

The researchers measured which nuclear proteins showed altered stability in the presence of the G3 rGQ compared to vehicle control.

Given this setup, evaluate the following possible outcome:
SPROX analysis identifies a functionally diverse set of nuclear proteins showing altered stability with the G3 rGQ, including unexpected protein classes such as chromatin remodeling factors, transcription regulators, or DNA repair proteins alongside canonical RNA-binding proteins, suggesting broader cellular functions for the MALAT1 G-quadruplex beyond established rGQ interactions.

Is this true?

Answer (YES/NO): YES